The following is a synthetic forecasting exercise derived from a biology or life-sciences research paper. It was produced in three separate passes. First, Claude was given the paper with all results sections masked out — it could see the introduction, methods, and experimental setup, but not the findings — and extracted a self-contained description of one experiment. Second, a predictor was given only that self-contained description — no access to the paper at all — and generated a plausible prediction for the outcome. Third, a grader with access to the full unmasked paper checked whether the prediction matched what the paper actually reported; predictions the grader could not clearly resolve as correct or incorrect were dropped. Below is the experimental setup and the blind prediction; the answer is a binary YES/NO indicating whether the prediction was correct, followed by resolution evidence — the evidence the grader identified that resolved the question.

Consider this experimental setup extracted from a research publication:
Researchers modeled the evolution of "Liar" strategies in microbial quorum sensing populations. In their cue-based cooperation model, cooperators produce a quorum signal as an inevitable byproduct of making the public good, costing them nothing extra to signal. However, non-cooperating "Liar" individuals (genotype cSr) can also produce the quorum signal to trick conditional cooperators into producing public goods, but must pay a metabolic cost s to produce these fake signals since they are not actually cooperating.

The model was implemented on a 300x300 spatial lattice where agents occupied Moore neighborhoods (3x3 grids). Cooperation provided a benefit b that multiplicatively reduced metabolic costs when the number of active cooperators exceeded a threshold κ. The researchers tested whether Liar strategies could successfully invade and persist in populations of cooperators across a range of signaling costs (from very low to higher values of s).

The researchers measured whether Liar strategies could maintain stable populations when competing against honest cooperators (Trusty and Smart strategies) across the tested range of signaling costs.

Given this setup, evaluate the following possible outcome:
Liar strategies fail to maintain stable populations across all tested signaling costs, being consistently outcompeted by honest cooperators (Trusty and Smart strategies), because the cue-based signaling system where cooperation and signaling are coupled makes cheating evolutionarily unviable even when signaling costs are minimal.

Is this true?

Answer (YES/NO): NO